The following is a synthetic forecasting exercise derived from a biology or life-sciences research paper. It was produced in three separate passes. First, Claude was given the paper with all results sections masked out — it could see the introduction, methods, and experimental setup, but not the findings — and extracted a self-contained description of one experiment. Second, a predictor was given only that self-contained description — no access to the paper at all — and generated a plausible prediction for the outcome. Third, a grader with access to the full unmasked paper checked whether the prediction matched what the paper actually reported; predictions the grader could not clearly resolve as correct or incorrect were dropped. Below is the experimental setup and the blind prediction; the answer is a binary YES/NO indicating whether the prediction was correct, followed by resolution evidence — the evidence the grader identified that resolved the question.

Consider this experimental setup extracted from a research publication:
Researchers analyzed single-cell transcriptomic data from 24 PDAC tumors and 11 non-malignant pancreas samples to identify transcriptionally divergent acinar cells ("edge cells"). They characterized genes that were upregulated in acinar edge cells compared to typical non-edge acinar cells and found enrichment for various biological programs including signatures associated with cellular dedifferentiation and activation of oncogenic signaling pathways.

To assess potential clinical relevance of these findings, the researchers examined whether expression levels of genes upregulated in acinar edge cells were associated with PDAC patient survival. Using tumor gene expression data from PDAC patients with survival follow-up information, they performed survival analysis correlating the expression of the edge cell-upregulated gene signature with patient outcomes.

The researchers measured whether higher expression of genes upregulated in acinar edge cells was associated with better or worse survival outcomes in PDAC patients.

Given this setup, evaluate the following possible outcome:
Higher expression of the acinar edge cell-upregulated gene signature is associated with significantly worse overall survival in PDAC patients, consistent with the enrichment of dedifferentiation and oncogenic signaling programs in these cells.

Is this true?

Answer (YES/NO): YES